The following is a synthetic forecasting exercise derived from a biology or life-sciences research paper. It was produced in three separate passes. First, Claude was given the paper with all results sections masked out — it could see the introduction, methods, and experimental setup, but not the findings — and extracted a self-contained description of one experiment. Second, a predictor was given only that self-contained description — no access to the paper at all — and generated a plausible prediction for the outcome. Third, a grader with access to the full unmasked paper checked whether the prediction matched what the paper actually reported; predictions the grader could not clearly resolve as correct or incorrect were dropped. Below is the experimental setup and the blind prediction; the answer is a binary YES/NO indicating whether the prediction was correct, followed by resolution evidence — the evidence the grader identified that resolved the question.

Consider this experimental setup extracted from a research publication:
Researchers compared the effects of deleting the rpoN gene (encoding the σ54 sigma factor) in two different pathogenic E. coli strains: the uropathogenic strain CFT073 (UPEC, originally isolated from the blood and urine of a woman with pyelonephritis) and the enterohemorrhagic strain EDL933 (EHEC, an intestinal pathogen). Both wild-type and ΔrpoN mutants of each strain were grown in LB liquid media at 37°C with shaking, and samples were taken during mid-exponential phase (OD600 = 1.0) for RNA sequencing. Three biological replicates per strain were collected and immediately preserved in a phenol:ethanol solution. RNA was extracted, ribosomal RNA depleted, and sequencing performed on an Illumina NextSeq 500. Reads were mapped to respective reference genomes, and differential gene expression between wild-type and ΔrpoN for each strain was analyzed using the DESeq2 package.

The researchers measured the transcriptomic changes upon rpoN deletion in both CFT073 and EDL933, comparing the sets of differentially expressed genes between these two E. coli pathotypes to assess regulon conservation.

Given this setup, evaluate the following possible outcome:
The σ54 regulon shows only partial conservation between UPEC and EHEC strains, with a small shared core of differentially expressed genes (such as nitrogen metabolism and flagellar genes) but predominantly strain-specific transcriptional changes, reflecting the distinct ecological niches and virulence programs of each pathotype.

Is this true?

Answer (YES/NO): NO